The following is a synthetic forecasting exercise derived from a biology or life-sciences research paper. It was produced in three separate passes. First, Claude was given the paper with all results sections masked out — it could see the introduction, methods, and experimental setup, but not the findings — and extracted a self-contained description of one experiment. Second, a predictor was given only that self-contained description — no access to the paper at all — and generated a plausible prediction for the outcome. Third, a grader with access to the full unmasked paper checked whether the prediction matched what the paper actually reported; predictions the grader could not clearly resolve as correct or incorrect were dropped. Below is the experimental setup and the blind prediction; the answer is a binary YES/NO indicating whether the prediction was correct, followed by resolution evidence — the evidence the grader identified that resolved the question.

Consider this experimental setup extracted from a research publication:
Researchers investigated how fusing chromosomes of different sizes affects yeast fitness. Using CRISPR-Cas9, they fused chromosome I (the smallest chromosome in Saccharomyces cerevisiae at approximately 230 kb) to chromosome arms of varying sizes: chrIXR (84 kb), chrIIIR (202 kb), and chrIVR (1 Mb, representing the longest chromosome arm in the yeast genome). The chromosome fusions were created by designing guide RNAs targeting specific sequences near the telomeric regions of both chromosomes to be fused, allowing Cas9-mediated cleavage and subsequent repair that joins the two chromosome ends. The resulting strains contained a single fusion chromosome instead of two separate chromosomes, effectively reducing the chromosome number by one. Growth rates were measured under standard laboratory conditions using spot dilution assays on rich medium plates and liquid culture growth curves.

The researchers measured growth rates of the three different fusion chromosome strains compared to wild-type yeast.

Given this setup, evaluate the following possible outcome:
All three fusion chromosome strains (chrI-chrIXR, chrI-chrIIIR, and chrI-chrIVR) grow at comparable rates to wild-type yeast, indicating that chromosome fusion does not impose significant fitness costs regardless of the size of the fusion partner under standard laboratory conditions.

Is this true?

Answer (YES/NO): YES